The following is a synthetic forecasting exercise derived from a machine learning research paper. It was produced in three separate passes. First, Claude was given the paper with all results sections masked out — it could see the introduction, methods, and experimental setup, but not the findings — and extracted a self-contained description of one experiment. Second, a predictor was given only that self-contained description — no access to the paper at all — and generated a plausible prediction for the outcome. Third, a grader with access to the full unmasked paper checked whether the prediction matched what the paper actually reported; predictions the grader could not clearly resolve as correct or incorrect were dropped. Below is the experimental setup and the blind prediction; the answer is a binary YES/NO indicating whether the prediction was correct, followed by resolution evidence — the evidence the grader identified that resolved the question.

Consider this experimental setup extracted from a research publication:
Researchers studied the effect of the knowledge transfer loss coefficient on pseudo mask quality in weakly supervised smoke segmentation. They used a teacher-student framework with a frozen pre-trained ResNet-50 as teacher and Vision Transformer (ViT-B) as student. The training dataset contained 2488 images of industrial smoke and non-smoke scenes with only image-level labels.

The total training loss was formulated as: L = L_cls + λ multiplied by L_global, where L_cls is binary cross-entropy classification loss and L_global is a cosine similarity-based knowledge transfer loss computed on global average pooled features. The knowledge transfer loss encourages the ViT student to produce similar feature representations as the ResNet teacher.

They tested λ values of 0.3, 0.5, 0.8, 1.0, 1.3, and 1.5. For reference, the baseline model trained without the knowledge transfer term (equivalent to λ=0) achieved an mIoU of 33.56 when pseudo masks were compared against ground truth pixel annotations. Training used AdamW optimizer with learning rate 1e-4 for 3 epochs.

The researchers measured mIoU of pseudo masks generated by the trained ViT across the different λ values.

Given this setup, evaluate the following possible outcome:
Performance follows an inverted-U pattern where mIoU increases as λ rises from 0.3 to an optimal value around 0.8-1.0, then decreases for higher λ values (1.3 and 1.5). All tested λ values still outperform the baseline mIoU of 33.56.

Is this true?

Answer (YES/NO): YES